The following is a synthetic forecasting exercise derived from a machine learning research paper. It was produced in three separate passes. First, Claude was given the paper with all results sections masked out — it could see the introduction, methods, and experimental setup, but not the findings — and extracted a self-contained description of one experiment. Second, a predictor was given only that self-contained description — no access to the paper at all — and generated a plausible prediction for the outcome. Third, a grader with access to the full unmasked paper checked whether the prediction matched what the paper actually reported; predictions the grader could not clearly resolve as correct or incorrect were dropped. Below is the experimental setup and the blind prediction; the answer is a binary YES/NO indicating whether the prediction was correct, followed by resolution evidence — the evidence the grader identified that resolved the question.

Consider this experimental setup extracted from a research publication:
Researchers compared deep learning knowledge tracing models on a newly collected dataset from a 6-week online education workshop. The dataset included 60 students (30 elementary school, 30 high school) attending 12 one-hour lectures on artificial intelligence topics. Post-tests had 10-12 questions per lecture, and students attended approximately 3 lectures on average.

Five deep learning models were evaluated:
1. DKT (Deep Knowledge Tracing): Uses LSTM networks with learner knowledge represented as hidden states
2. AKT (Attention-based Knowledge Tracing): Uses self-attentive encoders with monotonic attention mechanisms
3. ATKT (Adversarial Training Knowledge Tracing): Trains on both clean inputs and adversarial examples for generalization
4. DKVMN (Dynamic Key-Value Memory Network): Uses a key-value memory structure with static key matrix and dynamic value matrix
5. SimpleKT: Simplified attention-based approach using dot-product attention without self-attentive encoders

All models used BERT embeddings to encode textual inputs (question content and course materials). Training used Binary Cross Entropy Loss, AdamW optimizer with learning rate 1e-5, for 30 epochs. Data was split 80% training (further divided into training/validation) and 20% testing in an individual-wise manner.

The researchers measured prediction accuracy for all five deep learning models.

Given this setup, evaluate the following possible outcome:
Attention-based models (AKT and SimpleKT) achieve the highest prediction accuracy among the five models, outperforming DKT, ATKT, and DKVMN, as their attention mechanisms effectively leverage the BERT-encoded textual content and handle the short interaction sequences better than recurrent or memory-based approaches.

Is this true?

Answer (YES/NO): YES